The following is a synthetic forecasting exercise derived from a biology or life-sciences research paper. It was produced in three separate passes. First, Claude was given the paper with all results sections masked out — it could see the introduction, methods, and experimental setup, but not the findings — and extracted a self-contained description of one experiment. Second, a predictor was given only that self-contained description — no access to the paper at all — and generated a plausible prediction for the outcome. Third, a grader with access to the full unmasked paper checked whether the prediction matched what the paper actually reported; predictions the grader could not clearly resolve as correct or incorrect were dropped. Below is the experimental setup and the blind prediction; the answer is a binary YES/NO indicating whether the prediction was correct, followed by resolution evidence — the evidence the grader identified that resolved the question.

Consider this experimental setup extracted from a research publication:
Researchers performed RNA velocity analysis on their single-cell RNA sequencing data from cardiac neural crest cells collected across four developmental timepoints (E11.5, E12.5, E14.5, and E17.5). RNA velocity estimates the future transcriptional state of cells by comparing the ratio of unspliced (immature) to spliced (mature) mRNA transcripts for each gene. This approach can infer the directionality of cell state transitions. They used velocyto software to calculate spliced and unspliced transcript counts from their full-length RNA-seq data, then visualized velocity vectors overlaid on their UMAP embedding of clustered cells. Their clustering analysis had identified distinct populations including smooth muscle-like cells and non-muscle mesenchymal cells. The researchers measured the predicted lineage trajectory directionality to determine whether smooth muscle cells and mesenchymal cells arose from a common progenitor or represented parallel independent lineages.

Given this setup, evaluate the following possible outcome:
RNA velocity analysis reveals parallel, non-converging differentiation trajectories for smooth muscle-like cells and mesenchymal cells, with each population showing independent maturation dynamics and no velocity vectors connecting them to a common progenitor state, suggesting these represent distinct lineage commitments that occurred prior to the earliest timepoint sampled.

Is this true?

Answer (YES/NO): NO